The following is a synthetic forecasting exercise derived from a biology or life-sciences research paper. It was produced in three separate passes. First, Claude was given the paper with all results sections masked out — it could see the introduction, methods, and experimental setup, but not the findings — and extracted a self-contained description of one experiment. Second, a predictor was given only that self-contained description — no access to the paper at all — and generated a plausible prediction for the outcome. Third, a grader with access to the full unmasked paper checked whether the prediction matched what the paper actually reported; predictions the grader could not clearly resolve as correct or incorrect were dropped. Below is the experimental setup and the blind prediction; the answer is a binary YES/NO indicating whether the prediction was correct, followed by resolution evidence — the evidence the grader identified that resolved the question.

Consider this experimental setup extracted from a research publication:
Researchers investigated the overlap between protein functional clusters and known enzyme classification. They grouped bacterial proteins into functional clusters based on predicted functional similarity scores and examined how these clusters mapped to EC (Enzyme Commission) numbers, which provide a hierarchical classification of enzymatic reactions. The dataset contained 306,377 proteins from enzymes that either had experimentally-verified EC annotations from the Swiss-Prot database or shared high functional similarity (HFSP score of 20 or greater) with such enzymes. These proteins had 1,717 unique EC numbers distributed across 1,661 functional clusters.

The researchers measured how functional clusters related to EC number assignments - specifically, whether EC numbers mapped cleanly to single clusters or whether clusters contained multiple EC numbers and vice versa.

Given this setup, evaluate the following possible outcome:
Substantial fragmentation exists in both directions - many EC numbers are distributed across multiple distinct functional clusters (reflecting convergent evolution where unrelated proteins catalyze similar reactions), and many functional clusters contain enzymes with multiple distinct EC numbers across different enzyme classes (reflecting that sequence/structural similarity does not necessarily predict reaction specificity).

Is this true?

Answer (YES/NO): NO